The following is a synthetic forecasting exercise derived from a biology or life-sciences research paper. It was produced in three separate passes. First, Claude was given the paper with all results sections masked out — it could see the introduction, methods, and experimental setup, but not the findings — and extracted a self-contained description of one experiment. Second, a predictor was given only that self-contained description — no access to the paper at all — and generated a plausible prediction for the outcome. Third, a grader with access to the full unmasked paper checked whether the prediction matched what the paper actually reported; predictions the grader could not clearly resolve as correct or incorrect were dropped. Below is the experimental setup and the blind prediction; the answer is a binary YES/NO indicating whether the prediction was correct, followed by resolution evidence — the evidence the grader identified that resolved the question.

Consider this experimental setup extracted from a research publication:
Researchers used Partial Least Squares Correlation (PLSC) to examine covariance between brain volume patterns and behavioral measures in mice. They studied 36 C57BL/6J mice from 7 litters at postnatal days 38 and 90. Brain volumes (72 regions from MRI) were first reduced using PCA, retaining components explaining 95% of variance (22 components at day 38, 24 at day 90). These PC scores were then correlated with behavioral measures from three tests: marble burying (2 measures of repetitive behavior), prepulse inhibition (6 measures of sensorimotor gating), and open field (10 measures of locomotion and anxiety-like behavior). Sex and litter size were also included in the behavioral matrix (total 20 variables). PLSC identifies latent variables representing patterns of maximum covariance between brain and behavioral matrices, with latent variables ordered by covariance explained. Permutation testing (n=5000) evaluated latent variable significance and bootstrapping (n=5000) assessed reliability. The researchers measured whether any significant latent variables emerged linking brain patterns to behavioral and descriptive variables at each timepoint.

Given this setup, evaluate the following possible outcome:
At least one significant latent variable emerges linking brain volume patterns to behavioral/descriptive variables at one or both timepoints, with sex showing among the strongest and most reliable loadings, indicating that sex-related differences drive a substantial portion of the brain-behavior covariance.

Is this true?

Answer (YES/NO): NO